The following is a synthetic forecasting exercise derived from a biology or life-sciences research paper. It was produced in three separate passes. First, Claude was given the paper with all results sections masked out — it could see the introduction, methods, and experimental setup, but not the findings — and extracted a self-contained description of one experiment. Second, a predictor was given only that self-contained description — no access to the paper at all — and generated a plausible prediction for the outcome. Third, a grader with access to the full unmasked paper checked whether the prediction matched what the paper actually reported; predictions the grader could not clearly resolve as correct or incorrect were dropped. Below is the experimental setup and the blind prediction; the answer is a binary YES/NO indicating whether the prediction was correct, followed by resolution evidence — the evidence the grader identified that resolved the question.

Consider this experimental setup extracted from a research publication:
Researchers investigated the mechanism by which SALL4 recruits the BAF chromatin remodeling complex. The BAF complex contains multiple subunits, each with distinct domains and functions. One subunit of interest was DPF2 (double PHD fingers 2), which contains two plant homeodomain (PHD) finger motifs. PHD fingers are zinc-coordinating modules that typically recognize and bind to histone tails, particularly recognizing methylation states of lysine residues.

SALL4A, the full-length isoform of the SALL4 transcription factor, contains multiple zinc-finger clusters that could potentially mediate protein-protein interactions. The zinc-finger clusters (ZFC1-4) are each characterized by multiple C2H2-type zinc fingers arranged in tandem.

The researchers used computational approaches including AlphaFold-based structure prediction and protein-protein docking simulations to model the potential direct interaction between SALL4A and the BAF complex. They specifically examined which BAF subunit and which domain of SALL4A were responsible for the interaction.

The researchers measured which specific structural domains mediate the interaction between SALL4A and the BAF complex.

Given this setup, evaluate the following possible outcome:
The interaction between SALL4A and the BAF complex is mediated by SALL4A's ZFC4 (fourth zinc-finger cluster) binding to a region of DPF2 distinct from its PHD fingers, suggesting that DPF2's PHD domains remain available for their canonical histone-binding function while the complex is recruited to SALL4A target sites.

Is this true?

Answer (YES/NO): NO